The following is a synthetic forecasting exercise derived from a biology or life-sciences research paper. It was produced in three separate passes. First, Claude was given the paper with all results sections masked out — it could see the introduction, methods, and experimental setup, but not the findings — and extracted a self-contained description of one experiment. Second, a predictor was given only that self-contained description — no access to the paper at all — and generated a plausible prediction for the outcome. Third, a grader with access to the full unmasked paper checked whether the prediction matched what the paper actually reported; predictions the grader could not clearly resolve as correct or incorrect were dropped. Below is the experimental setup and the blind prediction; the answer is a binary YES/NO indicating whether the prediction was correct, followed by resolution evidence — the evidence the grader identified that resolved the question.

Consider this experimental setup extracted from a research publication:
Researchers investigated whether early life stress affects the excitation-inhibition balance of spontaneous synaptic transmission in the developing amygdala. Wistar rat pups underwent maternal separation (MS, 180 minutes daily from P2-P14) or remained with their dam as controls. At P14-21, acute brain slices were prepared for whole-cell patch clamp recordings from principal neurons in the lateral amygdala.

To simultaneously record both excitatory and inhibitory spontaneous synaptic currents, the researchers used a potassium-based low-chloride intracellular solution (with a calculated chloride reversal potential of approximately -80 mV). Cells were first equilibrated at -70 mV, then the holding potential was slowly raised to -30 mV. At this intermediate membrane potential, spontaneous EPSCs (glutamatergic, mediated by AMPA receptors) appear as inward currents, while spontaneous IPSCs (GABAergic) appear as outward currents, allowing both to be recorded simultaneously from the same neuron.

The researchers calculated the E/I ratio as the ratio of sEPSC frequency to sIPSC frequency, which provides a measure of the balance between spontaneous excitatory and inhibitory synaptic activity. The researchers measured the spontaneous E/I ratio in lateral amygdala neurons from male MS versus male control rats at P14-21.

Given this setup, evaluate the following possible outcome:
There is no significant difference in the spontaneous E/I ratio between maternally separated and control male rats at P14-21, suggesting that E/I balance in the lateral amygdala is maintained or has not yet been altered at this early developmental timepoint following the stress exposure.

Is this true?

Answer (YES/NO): NO